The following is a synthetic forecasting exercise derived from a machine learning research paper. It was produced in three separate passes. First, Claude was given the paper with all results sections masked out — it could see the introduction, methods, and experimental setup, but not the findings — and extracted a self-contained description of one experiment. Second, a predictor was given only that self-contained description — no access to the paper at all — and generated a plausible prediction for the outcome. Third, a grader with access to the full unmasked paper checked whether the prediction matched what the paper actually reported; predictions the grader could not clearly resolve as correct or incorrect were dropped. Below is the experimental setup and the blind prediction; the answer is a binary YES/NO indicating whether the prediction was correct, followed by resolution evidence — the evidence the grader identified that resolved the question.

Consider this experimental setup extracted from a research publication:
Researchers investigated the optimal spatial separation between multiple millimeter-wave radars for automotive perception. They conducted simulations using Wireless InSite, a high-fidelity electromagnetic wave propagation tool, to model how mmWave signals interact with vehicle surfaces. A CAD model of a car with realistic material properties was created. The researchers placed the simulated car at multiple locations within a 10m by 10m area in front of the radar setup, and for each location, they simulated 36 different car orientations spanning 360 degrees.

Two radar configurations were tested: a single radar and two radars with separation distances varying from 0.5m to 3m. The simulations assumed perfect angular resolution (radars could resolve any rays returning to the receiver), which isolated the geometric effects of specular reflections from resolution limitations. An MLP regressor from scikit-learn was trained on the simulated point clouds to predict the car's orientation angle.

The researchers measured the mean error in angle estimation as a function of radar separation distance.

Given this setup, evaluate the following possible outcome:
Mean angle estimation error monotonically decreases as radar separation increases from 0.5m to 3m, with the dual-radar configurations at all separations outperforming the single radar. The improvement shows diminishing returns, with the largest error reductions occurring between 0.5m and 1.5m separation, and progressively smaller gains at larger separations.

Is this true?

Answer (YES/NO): NO